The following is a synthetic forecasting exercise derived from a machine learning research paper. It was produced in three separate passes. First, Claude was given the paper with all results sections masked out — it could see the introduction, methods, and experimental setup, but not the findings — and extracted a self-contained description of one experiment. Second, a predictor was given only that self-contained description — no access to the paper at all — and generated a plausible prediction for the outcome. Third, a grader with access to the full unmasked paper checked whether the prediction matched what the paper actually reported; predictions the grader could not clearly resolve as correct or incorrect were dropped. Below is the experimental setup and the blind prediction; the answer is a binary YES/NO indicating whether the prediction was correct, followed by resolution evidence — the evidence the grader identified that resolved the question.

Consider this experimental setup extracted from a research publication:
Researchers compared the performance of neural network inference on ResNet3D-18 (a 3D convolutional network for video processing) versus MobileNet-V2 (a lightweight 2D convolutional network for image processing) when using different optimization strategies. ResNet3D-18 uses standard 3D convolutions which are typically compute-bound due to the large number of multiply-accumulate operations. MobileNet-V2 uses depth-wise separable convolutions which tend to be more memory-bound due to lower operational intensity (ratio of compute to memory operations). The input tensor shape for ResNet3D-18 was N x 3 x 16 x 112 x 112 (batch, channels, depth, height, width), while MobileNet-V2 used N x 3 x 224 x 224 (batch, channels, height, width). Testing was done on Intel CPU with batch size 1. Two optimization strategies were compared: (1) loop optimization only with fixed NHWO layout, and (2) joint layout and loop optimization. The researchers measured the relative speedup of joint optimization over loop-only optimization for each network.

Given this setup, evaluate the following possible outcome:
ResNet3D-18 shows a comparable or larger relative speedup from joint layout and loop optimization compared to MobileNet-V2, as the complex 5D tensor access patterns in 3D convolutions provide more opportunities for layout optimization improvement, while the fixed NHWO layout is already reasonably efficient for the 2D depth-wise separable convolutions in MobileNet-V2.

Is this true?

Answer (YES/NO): NO